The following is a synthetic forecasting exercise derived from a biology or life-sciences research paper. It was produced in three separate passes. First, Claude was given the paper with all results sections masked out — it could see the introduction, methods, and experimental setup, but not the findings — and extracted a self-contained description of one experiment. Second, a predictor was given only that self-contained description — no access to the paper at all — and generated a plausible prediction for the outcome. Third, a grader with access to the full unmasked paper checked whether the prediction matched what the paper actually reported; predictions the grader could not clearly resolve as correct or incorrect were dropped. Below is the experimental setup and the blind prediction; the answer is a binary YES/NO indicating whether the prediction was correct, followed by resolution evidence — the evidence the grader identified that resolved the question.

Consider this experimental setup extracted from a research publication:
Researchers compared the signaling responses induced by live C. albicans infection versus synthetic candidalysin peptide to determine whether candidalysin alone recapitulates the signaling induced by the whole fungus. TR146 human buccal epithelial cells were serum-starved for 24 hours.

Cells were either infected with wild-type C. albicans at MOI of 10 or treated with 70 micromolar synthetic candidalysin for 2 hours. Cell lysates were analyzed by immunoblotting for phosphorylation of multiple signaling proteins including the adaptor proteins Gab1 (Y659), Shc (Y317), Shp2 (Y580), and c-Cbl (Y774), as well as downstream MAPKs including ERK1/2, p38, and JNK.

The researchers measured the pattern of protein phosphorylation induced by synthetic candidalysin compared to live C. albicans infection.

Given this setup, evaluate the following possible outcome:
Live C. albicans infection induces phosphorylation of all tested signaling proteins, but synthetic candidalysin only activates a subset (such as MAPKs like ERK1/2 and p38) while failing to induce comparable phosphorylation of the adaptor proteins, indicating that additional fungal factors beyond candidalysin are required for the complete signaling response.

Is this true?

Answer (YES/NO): NO